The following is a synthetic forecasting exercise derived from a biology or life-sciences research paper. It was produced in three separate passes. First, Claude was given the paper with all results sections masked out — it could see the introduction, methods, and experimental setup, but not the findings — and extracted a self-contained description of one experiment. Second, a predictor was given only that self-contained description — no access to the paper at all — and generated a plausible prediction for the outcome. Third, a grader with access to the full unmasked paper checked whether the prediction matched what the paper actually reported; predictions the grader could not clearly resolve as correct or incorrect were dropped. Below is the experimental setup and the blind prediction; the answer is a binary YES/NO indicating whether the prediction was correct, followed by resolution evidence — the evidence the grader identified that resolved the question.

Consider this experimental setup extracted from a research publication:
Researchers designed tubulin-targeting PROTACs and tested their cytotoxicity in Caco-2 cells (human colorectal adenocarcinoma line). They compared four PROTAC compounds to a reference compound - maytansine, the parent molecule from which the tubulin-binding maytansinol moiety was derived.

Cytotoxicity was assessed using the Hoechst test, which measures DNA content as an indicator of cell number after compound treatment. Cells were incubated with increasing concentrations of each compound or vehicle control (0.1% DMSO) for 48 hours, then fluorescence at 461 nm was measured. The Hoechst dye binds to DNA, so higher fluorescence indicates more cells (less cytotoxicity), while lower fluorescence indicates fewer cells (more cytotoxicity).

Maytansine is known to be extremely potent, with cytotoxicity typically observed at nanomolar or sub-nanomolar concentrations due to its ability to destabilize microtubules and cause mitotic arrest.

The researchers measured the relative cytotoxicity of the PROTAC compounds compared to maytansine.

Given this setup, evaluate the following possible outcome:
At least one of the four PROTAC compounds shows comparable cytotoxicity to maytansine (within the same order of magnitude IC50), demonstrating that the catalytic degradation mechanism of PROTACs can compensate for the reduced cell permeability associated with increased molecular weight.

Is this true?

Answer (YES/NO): NO